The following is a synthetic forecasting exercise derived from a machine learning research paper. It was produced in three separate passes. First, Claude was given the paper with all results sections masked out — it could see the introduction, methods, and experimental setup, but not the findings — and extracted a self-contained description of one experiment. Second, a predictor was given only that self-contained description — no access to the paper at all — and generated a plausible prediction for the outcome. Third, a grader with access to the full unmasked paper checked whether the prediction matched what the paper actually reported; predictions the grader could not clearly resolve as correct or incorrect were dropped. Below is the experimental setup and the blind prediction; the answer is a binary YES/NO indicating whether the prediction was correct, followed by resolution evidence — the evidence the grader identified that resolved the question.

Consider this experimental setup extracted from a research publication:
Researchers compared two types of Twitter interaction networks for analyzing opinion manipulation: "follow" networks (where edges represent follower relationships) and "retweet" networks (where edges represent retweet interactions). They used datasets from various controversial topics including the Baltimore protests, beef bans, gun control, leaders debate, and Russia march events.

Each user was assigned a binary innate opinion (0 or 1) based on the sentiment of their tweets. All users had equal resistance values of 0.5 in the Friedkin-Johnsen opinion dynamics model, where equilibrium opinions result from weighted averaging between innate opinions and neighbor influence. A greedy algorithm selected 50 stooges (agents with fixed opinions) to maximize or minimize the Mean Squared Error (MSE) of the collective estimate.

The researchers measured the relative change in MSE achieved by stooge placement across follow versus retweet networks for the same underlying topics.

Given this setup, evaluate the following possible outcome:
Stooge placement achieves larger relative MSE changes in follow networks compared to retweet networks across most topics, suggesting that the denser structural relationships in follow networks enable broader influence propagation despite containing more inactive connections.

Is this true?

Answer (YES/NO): YES